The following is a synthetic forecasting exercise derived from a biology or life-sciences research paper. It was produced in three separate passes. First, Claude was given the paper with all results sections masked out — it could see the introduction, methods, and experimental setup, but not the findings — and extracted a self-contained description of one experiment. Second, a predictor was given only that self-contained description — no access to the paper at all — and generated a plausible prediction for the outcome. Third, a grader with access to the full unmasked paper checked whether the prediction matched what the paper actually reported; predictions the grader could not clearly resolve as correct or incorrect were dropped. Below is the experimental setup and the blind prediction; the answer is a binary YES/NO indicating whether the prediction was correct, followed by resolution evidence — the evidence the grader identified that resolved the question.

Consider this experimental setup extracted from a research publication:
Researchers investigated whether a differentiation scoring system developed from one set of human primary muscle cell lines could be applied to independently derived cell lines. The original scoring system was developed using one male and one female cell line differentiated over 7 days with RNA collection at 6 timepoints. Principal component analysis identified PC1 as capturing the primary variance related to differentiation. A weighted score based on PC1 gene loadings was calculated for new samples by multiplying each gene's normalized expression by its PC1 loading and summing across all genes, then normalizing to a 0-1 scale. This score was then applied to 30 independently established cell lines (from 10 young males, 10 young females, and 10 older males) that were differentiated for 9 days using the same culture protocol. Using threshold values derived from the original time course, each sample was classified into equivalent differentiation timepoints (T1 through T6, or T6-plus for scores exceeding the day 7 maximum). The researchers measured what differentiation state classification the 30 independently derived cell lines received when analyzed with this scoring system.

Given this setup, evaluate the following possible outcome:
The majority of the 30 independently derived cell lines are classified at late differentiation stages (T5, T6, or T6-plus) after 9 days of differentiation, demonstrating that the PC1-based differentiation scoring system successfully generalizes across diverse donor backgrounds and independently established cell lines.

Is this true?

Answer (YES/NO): YES